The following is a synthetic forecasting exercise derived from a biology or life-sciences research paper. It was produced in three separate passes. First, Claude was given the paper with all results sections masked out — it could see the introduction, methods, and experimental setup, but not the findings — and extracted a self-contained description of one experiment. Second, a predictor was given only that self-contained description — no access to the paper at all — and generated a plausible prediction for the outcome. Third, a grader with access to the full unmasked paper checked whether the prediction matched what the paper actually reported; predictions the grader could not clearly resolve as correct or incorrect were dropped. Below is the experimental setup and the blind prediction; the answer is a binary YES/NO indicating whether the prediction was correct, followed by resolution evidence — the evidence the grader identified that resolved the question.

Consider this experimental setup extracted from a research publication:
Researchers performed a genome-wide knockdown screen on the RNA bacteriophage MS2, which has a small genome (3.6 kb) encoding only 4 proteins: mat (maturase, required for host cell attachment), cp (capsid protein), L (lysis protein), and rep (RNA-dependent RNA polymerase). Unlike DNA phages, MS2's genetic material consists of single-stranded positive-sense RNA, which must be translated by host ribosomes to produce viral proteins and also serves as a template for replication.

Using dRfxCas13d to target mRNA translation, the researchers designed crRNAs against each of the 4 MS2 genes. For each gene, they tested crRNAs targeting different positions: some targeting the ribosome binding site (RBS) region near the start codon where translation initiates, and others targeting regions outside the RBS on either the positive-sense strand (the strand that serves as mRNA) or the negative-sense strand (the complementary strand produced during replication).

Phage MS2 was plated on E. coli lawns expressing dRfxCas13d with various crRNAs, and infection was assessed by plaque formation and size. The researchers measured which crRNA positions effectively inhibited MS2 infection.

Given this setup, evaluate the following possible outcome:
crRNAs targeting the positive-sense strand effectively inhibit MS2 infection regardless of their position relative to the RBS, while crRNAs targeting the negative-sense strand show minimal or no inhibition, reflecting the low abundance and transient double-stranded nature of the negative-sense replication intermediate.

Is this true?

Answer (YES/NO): NO